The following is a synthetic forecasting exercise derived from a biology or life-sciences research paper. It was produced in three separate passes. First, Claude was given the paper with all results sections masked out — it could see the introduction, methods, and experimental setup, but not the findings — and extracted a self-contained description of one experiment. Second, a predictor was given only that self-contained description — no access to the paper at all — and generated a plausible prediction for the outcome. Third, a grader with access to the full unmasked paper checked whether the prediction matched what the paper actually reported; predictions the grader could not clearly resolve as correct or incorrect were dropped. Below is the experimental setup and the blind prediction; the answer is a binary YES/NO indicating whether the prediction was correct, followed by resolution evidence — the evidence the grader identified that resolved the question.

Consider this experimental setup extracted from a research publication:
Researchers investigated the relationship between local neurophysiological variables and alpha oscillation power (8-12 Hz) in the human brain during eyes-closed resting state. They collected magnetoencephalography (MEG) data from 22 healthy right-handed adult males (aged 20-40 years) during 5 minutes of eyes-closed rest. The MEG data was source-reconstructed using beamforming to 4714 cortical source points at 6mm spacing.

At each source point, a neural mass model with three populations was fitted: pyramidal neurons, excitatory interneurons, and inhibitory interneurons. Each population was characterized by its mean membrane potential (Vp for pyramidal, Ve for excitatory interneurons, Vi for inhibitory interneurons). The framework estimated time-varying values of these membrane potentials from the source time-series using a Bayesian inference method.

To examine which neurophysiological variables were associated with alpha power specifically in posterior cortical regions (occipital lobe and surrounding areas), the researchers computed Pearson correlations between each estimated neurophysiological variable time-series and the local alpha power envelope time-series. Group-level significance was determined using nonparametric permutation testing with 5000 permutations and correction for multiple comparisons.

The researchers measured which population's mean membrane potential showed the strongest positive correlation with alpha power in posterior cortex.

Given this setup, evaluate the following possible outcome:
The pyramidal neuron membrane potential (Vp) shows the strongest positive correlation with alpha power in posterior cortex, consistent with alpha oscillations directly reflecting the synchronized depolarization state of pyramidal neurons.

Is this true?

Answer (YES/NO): NO